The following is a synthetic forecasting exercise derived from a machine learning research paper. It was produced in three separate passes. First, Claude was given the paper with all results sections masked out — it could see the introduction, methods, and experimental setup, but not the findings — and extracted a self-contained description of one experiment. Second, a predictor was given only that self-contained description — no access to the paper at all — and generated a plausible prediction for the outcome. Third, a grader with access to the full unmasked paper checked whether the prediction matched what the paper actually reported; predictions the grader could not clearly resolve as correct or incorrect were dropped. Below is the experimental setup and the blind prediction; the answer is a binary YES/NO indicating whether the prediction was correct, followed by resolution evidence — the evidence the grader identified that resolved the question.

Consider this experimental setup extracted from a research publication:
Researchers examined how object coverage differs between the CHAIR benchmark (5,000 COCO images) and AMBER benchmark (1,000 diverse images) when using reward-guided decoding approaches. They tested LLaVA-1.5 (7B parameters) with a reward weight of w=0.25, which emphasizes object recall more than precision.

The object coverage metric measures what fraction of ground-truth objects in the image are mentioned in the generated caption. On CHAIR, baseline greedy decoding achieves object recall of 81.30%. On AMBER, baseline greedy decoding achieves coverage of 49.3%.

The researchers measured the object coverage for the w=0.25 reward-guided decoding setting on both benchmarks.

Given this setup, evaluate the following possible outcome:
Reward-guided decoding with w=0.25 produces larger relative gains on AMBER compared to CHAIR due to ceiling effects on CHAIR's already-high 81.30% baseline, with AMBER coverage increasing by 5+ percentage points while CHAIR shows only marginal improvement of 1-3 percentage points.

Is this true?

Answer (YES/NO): NO